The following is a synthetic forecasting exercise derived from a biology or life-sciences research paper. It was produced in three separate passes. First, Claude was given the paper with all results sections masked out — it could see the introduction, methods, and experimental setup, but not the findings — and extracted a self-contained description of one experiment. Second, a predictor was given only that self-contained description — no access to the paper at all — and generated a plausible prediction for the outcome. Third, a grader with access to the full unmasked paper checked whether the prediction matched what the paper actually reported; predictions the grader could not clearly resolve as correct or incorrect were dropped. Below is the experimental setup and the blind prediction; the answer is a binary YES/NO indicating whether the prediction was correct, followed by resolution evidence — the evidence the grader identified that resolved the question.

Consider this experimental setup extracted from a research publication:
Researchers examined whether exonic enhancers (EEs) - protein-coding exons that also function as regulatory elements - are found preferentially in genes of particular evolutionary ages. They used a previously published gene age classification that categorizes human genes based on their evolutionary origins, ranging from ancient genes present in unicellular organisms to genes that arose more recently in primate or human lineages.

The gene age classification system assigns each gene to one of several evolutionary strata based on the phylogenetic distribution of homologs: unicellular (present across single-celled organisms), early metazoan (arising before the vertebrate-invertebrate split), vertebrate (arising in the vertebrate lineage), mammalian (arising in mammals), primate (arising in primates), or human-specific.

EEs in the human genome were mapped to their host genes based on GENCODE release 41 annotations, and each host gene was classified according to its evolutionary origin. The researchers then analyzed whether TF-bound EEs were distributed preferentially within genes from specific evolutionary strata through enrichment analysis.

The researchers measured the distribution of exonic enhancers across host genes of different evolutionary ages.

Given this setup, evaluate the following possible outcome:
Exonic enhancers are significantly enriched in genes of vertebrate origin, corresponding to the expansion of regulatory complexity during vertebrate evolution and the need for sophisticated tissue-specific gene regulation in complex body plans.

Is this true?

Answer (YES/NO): NO